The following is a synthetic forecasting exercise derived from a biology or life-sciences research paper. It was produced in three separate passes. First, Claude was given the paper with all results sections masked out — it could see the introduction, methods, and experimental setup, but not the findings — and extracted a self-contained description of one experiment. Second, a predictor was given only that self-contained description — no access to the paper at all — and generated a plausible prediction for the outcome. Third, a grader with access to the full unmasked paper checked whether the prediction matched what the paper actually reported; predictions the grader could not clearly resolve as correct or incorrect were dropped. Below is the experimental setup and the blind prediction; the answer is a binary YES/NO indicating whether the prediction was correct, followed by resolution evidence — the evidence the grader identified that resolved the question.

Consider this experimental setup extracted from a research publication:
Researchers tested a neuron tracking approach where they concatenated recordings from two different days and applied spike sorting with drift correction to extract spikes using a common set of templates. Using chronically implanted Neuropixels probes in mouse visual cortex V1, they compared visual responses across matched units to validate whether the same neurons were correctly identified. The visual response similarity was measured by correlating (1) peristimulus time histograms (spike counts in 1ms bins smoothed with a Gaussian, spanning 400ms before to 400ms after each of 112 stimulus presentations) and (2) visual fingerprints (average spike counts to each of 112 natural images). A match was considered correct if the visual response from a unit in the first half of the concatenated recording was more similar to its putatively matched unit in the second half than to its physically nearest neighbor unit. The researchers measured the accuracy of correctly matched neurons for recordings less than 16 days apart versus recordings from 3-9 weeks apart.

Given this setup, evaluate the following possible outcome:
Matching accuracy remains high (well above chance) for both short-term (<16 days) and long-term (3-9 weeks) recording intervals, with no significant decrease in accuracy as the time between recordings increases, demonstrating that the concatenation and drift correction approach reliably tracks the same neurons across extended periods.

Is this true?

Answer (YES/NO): NO